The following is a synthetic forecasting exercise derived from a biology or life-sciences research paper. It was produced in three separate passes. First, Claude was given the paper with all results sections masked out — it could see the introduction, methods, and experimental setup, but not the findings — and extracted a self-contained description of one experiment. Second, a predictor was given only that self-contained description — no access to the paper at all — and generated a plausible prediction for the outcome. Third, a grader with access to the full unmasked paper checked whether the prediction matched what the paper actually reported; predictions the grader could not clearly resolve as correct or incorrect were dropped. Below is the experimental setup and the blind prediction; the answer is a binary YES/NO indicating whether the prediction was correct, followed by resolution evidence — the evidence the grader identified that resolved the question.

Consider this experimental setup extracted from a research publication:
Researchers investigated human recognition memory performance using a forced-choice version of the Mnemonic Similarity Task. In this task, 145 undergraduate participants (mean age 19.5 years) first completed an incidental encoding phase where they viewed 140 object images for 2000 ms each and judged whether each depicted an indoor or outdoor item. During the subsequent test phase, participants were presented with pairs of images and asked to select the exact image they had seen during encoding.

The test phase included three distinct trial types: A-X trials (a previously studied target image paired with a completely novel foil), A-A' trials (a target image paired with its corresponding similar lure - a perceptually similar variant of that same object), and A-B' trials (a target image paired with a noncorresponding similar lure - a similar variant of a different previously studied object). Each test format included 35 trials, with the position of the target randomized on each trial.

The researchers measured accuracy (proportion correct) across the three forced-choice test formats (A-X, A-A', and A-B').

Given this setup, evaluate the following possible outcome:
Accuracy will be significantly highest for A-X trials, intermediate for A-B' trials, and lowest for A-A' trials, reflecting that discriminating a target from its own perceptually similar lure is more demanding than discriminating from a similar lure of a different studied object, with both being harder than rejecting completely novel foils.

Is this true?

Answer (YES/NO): NO